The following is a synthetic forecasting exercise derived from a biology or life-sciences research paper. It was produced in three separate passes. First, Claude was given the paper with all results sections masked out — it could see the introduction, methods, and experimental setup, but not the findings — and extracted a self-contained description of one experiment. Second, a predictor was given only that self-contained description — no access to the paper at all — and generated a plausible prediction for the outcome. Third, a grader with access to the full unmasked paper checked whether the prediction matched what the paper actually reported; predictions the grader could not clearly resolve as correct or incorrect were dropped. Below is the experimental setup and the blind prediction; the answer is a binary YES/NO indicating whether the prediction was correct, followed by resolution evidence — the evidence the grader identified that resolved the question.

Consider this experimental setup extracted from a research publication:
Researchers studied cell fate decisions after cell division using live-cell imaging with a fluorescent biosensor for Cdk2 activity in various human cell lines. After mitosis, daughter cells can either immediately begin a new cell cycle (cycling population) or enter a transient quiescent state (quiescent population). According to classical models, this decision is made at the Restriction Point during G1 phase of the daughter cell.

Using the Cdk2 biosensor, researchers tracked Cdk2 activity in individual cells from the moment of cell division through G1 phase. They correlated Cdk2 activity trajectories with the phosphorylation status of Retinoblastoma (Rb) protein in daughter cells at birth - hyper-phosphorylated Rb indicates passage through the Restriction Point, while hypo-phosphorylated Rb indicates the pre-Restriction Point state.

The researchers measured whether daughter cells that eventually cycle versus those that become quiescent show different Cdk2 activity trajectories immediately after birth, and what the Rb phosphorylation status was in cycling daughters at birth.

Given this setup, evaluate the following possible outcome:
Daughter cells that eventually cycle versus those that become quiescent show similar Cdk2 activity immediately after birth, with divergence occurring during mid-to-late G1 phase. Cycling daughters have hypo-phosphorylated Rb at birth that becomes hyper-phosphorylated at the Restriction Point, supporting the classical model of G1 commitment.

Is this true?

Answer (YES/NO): NO